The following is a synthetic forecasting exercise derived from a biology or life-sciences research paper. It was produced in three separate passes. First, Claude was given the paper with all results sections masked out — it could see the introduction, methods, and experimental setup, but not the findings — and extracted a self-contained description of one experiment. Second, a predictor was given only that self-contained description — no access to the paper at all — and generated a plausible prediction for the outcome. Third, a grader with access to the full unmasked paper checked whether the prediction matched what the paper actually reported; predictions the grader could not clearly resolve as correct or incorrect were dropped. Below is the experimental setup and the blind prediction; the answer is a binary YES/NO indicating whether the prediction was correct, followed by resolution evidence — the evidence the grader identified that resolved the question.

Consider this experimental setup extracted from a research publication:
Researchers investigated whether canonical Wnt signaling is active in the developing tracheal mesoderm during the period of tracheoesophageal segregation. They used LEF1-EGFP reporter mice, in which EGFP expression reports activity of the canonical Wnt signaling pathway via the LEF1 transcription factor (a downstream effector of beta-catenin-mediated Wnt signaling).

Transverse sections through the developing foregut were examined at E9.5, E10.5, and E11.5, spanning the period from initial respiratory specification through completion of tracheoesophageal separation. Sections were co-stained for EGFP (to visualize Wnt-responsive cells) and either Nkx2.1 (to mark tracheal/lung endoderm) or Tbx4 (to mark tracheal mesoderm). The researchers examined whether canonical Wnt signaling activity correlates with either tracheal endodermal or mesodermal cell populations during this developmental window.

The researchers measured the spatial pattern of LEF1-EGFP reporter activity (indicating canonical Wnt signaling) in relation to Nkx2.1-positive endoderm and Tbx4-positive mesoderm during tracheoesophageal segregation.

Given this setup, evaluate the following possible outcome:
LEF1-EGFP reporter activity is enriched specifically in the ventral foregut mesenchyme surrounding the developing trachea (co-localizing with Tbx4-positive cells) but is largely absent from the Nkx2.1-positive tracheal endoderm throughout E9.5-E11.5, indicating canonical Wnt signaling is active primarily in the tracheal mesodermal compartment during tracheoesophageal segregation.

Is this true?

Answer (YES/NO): NO